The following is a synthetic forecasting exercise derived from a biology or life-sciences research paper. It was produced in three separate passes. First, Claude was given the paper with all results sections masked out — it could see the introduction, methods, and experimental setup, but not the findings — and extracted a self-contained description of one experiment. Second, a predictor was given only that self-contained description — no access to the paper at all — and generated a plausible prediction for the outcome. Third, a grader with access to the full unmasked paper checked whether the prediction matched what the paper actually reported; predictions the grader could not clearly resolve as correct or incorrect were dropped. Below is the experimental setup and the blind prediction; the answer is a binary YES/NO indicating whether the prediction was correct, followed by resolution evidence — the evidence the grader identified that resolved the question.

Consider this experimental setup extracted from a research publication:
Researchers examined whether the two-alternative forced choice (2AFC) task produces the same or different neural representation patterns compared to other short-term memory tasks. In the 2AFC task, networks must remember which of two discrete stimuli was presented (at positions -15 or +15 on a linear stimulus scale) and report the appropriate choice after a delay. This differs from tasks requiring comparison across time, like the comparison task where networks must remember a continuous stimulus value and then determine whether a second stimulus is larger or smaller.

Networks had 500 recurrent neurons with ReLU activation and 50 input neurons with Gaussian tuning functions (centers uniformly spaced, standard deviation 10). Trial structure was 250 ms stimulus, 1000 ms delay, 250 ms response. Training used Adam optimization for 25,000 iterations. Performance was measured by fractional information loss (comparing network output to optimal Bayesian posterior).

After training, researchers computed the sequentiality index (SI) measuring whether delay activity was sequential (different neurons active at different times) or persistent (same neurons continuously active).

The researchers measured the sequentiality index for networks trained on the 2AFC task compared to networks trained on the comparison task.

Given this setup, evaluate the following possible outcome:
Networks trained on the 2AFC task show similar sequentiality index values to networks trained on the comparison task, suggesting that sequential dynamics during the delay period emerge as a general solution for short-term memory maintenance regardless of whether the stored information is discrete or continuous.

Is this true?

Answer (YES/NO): NO